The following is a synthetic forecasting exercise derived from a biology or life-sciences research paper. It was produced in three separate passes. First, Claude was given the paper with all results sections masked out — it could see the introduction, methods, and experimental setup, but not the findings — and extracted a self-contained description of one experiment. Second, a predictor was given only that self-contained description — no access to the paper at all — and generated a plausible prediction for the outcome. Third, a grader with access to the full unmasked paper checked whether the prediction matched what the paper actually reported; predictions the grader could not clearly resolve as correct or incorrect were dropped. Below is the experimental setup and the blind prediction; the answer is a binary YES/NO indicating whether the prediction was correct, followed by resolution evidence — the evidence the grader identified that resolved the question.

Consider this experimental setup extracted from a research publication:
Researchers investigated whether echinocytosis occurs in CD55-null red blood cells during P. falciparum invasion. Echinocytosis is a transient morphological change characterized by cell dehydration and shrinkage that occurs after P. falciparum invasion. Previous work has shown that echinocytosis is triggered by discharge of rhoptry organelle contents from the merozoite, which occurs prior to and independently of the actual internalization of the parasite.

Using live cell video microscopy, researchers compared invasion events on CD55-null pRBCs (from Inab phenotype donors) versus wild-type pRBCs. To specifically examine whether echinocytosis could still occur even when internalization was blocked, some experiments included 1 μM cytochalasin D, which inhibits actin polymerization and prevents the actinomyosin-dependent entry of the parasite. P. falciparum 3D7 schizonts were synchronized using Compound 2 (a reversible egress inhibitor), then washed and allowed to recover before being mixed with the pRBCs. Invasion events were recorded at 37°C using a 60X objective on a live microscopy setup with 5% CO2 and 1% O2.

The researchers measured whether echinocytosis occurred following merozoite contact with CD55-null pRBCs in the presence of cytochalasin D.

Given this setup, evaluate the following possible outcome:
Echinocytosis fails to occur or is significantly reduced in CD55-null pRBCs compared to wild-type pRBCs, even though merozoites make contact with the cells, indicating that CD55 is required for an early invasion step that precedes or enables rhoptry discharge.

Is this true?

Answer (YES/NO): NO